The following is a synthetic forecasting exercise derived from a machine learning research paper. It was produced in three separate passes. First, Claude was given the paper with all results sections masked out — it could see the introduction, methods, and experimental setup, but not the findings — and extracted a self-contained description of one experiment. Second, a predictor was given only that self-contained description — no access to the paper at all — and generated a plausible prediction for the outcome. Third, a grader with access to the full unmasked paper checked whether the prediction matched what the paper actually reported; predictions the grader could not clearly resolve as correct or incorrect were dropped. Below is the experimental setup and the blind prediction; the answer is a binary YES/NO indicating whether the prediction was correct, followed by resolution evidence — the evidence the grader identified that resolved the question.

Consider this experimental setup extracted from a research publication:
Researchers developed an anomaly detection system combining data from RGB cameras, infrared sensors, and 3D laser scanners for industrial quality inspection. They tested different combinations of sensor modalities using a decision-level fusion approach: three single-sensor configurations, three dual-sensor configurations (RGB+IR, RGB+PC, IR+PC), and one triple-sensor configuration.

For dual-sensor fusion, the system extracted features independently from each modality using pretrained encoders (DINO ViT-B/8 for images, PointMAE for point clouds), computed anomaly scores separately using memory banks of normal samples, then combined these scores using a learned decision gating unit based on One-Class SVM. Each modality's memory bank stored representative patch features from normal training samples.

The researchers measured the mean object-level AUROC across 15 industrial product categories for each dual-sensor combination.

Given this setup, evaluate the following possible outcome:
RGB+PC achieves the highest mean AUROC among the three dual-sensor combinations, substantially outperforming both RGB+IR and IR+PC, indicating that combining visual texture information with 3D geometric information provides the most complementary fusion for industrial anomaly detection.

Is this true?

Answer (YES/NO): NO